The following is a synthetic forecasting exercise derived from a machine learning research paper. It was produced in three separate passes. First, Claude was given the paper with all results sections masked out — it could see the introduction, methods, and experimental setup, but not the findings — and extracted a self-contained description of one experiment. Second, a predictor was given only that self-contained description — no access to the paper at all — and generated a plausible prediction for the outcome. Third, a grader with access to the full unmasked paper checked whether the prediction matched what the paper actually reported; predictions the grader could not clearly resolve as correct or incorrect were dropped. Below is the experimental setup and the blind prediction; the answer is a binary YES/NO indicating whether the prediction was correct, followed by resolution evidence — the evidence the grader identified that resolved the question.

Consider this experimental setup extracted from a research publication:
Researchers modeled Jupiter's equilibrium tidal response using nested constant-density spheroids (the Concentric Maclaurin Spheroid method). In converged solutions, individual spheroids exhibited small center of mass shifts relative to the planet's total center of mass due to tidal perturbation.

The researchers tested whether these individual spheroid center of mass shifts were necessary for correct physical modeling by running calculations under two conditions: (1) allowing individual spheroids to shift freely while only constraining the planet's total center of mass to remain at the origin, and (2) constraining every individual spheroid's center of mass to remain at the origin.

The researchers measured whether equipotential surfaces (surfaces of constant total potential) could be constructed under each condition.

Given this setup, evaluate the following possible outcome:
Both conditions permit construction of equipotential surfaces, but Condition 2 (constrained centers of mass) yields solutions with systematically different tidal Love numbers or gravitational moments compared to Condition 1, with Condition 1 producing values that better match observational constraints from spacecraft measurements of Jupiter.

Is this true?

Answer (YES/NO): NO